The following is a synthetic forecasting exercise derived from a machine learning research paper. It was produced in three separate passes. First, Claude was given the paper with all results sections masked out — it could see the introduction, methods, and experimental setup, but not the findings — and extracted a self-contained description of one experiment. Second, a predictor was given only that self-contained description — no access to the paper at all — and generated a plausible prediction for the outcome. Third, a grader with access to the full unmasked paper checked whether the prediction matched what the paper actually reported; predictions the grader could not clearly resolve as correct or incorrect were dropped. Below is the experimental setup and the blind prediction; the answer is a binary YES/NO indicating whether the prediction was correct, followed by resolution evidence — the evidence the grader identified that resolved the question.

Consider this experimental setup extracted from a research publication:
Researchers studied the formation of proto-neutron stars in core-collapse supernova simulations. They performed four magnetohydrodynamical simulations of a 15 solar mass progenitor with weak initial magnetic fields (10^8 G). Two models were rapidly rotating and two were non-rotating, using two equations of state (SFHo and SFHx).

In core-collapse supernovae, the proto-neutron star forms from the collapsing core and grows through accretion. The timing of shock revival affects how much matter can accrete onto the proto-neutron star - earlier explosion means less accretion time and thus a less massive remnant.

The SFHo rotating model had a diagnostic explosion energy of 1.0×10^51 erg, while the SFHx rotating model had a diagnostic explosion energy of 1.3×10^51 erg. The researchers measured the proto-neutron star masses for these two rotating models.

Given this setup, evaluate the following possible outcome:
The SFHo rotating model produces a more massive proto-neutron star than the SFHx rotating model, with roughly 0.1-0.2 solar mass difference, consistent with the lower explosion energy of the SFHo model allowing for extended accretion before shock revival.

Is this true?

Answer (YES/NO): NO